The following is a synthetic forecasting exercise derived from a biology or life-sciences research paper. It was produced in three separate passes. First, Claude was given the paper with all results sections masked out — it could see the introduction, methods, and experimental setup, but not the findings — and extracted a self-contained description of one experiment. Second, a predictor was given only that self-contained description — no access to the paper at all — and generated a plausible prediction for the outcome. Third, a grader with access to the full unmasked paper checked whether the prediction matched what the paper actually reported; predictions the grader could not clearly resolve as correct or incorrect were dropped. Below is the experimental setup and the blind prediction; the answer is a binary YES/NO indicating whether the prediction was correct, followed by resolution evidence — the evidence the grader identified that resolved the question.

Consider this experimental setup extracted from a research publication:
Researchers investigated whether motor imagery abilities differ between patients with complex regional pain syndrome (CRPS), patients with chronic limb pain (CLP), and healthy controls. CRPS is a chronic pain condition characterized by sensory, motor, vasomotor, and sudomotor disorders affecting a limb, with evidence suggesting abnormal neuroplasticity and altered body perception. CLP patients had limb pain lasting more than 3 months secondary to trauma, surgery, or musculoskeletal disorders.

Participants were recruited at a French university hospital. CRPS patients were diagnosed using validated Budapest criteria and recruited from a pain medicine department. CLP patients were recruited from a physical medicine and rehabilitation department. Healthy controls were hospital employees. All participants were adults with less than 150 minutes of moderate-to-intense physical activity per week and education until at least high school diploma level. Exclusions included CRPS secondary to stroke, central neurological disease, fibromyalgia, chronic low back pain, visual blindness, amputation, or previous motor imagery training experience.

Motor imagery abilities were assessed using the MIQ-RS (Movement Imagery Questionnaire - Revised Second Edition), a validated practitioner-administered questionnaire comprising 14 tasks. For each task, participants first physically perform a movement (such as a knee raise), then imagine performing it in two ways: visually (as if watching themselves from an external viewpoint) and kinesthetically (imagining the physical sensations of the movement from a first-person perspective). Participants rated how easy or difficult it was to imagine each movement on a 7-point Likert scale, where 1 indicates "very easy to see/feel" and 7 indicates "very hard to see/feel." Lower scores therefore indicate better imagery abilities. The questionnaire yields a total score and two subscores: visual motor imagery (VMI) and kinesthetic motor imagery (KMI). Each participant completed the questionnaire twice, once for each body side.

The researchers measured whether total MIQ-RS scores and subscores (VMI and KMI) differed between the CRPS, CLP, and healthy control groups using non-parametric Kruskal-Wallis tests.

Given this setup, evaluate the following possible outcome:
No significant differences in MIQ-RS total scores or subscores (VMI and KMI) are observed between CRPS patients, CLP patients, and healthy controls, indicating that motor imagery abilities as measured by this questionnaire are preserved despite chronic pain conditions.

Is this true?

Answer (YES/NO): YES